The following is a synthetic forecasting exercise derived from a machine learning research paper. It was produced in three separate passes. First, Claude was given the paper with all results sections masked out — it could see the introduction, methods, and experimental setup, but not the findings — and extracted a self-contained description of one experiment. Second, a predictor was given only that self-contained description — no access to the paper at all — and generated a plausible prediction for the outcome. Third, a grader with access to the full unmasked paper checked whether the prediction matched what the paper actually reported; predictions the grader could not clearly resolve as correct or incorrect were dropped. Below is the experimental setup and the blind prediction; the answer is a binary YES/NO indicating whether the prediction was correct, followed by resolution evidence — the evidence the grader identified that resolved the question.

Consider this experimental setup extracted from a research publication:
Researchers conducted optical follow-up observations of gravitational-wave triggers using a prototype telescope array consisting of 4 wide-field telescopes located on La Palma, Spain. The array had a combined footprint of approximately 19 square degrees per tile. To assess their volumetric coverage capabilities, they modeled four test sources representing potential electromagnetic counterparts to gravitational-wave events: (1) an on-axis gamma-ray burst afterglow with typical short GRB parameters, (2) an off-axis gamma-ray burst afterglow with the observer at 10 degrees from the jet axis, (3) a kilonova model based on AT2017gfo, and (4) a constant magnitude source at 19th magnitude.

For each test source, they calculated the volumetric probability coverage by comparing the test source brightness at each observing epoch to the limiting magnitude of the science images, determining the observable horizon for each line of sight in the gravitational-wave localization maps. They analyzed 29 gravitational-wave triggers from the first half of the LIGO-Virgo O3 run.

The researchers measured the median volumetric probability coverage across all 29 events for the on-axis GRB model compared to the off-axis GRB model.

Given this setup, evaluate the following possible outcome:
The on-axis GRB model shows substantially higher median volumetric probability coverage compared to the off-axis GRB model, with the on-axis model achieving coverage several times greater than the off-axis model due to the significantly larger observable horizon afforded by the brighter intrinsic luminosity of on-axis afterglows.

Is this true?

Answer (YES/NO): NO